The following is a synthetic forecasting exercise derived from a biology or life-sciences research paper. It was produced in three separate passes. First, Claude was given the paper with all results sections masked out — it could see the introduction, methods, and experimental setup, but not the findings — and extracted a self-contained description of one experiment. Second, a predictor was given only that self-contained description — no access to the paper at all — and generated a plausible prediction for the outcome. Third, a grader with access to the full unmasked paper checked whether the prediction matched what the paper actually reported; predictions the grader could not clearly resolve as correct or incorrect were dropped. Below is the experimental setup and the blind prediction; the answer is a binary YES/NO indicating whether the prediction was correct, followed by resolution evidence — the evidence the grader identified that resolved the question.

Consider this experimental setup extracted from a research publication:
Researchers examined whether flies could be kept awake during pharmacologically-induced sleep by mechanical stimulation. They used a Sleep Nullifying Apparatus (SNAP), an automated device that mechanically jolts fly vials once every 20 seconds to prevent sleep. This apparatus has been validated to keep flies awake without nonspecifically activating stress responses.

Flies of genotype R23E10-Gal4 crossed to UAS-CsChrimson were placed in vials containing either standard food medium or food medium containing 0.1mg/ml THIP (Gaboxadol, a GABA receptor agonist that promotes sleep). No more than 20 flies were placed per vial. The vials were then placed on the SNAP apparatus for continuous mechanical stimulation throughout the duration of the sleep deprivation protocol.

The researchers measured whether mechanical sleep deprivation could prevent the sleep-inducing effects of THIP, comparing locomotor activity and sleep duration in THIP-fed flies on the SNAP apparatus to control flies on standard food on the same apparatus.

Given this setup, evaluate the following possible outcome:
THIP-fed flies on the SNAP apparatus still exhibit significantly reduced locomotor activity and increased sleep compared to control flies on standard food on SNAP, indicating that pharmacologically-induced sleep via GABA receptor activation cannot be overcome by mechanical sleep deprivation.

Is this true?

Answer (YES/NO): NO